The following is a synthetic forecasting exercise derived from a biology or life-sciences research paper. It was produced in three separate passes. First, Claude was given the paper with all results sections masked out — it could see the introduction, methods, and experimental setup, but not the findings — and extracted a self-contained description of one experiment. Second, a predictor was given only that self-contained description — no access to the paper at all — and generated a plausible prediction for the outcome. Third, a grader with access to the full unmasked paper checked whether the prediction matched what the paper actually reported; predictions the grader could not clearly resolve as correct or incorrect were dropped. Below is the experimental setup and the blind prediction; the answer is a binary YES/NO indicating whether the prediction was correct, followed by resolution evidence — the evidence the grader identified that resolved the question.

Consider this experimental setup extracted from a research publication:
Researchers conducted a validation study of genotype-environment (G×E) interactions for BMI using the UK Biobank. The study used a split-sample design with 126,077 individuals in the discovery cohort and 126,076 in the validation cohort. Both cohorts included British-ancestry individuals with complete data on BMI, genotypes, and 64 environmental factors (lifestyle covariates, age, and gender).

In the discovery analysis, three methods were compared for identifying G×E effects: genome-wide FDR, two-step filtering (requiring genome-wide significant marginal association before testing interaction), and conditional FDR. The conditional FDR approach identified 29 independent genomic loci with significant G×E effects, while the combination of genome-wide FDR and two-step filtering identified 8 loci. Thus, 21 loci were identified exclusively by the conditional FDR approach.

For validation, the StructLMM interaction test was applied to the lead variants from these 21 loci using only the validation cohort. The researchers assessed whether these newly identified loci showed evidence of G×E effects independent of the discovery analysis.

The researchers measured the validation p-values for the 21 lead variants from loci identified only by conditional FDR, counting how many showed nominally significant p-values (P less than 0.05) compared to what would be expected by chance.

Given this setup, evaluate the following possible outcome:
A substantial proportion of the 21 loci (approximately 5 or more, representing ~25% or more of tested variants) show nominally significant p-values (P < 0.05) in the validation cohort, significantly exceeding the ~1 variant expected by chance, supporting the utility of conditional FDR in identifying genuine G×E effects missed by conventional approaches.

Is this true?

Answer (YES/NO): YES